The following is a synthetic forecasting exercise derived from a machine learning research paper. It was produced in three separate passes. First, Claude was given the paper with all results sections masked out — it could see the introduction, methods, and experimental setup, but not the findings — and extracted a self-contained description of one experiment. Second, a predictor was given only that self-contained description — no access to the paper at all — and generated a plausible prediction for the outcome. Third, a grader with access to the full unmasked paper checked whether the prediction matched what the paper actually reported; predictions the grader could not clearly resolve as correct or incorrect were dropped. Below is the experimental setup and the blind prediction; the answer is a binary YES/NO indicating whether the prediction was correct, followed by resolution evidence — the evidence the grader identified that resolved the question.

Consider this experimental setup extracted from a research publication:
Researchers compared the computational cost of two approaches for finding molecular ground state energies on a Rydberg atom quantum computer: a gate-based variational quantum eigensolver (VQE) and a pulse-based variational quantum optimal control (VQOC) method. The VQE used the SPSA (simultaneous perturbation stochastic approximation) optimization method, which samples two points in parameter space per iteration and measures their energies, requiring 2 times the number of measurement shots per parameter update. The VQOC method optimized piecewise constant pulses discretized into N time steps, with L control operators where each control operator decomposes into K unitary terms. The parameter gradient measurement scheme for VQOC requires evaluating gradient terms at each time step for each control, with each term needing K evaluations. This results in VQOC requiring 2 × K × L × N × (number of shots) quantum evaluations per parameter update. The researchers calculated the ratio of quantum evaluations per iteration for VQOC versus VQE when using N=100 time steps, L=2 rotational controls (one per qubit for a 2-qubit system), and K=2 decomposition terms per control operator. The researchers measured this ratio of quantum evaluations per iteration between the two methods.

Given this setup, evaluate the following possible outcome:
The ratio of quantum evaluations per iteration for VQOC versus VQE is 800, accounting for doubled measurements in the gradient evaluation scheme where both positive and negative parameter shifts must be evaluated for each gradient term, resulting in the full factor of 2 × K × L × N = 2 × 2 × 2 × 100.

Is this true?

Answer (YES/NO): NO